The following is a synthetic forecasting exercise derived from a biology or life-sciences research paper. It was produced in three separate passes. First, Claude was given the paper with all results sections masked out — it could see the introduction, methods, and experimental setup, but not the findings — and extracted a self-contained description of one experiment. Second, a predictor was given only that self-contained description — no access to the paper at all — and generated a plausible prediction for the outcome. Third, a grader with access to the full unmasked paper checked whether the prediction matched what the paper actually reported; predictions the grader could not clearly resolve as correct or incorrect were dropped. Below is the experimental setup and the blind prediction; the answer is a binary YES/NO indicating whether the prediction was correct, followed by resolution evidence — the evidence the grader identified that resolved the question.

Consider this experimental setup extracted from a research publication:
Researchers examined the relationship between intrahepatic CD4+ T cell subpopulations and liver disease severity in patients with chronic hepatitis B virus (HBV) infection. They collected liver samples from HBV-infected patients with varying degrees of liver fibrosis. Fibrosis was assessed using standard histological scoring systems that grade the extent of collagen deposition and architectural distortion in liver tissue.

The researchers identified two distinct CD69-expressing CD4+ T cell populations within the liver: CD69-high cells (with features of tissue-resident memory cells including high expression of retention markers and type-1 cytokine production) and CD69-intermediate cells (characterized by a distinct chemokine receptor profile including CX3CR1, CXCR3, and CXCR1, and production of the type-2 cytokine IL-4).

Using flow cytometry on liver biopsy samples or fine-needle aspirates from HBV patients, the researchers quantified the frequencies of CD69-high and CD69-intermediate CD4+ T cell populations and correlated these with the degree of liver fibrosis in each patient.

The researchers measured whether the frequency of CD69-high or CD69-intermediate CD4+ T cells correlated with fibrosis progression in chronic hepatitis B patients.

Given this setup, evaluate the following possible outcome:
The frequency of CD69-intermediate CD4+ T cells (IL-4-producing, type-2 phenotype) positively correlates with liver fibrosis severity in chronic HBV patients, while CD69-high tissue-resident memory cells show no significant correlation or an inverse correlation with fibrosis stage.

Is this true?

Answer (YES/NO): YES